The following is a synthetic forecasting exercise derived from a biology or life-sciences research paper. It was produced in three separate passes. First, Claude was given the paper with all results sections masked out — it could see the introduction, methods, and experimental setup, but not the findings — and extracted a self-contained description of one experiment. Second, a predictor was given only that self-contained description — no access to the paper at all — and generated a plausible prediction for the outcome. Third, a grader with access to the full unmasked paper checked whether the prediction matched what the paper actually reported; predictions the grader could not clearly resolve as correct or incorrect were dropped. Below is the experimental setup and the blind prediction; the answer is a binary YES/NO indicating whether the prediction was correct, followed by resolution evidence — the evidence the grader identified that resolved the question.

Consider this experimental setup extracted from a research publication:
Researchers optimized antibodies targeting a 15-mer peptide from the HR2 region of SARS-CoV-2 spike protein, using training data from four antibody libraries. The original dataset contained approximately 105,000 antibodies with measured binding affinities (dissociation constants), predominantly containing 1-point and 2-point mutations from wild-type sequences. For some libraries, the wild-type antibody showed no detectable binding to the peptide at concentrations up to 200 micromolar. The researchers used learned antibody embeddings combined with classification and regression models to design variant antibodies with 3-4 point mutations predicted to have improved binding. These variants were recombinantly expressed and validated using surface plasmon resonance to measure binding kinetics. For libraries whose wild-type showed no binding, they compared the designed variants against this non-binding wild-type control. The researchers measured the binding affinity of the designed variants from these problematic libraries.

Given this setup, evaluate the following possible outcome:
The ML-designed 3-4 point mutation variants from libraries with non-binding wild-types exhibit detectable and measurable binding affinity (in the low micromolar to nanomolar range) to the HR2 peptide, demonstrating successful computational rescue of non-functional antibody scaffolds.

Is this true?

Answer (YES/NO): YES